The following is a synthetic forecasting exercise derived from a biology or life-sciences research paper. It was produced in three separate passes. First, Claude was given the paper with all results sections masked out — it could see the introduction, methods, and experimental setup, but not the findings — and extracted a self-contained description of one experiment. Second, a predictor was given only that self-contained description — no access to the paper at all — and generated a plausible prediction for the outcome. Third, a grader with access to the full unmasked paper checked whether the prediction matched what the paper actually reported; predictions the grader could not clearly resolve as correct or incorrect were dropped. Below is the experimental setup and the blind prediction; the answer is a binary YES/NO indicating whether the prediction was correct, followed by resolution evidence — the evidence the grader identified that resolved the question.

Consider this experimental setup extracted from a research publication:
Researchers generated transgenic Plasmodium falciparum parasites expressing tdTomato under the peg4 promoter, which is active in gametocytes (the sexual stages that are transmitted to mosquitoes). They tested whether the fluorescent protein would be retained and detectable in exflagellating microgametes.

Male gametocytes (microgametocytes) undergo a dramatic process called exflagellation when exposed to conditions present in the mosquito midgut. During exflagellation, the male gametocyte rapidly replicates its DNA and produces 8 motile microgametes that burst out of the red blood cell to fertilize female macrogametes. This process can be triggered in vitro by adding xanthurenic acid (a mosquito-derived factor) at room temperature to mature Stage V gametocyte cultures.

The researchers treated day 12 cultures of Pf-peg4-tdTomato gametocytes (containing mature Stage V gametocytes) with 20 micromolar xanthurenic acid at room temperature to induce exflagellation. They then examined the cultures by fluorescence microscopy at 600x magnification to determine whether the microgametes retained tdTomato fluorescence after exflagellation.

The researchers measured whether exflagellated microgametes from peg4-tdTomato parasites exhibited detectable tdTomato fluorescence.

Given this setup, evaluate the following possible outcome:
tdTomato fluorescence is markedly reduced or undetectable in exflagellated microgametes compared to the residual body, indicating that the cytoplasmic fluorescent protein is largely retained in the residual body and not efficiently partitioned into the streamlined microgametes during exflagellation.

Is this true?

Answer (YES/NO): NO